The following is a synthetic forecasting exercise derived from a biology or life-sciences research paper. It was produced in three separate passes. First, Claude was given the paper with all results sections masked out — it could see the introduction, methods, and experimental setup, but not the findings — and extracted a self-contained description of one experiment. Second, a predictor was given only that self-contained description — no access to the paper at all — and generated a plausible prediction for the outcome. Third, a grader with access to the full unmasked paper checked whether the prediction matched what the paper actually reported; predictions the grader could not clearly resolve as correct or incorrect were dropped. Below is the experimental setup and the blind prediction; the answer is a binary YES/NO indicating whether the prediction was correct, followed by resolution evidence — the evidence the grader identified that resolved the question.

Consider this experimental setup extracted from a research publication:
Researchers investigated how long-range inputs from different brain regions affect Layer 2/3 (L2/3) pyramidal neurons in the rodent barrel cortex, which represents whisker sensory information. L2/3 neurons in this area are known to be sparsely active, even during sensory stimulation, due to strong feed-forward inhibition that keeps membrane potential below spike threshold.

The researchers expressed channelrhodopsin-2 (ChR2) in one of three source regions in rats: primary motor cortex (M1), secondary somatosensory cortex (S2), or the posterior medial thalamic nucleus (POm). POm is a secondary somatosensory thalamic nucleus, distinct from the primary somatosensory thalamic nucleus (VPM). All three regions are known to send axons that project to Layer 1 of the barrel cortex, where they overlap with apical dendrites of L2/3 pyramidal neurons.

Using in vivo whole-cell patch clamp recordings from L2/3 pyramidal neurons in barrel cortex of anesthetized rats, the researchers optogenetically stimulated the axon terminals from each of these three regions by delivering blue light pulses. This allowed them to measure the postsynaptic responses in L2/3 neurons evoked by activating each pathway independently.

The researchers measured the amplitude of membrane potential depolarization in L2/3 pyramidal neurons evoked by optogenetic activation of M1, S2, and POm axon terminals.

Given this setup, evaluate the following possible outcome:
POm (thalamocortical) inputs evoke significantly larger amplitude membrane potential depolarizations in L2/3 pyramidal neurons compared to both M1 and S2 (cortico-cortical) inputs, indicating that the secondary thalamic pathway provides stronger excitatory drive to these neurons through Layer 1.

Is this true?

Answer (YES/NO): YES